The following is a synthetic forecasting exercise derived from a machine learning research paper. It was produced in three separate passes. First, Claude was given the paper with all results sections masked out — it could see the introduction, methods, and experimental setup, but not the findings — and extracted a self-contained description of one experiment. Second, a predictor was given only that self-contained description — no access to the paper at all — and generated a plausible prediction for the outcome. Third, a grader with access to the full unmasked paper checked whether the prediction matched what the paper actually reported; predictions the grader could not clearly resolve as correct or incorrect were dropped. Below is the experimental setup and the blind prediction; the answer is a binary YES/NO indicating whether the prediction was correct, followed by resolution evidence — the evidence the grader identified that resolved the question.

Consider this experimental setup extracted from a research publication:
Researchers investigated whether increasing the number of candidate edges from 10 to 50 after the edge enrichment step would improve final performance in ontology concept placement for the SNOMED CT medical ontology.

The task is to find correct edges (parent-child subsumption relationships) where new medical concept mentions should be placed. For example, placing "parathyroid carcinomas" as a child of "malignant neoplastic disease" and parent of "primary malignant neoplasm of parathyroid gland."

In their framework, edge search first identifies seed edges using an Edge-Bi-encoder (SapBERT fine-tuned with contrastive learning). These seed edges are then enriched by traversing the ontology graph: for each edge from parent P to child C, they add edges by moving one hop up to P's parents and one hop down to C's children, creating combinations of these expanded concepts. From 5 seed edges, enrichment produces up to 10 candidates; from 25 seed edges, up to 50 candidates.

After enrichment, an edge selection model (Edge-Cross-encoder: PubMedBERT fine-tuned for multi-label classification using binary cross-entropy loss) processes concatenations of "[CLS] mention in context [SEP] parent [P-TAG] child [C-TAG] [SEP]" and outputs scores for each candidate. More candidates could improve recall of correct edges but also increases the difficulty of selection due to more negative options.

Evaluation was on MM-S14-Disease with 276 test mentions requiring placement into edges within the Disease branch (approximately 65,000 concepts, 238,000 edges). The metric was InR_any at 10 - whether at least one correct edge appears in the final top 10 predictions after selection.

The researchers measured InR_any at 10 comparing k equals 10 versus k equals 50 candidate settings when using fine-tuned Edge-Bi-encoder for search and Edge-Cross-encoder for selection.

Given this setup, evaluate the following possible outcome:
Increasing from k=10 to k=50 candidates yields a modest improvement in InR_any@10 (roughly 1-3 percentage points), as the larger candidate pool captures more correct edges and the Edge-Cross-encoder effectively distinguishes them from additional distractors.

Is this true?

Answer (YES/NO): NO